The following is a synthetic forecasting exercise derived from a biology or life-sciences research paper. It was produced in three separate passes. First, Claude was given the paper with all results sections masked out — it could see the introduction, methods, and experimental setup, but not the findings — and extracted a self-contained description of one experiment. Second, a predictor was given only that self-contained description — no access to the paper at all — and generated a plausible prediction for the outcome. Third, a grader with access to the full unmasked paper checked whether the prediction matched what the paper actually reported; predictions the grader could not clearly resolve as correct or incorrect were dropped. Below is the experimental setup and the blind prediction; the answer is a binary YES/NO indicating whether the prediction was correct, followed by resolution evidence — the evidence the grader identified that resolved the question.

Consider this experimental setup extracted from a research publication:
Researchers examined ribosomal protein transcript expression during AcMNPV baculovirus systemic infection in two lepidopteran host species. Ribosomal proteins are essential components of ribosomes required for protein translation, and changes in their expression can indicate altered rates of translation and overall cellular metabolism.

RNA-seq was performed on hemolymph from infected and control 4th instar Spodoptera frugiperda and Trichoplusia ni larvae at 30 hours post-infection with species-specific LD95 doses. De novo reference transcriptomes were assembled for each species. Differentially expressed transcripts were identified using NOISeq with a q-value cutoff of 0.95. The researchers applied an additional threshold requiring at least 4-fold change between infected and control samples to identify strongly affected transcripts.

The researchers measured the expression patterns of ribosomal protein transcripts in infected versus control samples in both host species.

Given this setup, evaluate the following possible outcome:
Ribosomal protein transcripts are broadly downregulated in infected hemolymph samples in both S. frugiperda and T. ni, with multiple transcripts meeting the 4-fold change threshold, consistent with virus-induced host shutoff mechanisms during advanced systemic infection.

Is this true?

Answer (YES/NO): NO